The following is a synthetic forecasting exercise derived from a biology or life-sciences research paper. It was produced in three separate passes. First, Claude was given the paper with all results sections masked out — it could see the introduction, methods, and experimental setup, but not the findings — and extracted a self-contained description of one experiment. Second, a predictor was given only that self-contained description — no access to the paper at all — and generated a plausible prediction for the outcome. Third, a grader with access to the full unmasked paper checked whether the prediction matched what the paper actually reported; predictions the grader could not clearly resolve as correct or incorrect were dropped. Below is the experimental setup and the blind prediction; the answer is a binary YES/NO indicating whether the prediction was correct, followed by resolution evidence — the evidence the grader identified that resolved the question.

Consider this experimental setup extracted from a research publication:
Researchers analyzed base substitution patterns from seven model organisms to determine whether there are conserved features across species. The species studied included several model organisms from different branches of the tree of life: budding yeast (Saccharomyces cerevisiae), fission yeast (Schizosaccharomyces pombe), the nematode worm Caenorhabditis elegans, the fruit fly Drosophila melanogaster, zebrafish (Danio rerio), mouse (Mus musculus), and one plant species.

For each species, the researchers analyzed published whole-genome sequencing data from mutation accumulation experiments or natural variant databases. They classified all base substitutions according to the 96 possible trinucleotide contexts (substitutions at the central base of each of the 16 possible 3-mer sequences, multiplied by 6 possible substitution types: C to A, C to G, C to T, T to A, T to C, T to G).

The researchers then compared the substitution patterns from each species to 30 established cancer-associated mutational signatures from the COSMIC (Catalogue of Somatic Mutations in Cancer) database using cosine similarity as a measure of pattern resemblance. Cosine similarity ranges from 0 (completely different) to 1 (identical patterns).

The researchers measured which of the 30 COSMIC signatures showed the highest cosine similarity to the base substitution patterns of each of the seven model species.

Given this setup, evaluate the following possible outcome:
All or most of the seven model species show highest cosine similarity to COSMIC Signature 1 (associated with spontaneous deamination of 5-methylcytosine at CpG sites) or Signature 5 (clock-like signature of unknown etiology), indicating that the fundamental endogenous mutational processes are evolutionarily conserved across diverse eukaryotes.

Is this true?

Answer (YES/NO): YES